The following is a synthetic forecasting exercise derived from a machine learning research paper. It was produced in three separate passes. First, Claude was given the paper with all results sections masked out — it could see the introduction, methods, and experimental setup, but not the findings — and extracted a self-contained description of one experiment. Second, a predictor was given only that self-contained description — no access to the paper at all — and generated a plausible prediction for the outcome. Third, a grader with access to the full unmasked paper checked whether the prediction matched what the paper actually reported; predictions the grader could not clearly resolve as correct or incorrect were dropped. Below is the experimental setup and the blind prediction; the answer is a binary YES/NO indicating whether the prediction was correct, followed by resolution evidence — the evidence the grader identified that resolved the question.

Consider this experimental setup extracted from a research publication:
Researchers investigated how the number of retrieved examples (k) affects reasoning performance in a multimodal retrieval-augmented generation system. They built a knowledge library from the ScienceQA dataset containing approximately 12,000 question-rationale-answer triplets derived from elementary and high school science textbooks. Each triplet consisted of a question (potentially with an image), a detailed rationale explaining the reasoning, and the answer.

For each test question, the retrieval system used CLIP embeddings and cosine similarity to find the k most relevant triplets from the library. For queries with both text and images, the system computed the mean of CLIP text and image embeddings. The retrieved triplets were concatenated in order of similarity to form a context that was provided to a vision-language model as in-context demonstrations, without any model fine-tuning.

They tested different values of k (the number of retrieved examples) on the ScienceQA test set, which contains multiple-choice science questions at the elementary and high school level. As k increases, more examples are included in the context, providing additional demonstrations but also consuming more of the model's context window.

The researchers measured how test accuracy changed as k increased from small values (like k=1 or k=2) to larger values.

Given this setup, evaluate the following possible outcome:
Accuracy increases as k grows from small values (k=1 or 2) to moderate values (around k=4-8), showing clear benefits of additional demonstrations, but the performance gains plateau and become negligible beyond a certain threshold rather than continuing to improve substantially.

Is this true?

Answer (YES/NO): NO